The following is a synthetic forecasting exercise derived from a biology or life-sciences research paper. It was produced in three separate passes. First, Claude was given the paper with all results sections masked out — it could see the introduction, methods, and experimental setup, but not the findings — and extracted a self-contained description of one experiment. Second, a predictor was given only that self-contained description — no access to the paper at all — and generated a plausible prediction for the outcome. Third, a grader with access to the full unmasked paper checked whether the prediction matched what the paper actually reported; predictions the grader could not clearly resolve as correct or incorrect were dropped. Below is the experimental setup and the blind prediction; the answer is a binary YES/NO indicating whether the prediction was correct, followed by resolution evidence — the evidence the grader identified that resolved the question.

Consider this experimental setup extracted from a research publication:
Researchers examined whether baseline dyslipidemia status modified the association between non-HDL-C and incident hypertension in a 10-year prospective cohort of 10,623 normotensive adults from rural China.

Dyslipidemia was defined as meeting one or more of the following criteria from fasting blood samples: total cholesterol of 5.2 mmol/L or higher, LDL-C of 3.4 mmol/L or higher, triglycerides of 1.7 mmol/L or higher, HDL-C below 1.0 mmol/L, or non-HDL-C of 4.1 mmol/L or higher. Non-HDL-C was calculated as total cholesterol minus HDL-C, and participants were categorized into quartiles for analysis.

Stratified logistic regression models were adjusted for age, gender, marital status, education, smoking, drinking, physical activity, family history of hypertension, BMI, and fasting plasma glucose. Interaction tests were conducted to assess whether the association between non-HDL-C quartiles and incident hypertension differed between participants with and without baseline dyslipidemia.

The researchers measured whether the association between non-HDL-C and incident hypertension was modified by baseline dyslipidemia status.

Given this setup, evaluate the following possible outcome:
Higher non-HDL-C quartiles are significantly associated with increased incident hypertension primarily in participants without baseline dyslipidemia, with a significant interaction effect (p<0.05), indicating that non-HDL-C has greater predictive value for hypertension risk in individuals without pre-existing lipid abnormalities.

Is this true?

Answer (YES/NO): NO